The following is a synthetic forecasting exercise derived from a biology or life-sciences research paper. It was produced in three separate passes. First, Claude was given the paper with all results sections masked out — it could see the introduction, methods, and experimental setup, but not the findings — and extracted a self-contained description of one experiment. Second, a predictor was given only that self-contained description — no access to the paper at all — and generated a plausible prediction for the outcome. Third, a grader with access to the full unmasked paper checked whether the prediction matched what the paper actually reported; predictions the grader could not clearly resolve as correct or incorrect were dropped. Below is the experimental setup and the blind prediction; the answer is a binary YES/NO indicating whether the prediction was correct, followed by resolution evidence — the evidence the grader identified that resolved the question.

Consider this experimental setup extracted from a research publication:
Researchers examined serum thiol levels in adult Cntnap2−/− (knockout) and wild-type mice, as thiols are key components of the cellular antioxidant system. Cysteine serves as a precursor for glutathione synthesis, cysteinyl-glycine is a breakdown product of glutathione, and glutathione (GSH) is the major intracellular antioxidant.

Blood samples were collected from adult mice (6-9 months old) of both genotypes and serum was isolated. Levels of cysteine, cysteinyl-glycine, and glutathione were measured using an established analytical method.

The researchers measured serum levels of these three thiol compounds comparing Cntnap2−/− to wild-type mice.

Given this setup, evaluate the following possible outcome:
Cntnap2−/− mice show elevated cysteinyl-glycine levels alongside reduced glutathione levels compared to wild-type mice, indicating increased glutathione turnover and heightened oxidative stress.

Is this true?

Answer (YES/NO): NO